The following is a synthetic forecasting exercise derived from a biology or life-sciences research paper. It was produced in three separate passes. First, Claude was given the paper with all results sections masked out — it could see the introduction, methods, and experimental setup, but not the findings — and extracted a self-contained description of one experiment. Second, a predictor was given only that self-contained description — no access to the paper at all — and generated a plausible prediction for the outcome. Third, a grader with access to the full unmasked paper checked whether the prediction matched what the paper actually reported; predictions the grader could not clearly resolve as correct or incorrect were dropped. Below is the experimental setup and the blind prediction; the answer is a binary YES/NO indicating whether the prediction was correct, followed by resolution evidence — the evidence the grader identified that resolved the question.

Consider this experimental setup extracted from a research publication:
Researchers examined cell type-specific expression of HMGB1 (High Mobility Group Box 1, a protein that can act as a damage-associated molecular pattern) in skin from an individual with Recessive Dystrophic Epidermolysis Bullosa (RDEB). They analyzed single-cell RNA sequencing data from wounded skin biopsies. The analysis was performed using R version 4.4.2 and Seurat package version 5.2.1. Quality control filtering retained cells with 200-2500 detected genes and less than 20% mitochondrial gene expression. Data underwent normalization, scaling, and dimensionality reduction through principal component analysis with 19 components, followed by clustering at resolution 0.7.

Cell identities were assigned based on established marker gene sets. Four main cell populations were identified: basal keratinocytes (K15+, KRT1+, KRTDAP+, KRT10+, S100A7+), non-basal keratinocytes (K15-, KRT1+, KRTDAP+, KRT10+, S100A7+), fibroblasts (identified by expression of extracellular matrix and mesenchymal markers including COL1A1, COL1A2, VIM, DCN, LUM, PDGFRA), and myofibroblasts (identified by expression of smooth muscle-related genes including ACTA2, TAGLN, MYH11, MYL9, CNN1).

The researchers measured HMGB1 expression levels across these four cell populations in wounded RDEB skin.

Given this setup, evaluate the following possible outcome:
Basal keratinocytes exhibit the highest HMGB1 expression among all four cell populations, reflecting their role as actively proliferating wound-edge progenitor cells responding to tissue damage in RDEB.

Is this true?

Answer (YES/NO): NO